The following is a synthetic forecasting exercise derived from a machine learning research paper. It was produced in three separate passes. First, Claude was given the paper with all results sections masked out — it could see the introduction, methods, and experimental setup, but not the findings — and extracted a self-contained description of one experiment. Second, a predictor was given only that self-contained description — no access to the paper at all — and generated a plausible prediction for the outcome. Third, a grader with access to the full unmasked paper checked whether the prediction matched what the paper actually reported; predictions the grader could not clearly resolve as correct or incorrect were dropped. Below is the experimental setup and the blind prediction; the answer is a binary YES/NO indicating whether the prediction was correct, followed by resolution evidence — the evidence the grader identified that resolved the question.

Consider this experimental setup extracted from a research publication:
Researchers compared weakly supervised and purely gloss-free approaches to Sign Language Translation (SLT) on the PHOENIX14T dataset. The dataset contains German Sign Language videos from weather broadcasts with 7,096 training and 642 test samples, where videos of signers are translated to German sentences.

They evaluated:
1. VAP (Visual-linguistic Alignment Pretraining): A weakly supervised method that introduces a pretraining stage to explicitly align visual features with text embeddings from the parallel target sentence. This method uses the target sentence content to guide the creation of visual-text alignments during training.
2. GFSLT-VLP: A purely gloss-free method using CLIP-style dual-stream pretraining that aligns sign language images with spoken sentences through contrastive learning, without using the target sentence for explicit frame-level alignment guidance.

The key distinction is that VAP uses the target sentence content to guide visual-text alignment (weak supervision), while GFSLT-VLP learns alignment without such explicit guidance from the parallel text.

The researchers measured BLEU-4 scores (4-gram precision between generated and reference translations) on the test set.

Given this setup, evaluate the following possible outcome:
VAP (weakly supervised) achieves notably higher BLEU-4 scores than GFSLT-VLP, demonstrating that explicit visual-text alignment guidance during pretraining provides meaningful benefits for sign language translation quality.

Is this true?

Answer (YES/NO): YES